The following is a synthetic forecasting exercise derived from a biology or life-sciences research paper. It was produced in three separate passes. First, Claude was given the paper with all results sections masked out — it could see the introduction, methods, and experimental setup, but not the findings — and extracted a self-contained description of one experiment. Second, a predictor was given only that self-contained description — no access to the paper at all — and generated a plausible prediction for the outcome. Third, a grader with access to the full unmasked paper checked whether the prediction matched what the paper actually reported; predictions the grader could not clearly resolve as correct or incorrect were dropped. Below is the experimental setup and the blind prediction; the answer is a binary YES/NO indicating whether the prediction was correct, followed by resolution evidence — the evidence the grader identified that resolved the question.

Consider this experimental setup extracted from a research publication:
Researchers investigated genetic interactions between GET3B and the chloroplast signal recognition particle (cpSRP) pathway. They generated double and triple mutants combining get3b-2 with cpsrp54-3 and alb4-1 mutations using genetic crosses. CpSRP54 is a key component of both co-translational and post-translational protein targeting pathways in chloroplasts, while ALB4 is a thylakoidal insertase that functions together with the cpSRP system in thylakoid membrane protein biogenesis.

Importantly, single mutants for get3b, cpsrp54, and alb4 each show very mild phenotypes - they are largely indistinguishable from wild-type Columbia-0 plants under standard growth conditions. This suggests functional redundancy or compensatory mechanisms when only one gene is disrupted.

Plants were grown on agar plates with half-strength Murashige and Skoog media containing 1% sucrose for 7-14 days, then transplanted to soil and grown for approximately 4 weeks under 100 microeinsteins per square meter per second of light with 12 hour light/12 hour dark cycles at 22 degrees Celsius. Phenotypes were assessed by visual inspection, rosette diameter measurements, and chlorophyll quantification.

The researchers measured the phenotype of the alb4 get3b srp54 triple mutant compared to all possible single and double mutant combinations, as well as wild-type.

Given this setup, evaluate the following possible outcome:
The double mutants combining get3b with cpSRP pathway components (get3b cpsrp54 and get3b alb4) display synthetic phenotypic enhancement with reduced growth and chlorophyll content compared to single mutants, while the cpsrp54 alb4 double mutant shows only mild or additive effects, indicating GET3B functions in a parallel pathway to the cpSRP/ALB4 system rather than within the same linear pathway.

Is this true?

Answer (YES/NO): NO